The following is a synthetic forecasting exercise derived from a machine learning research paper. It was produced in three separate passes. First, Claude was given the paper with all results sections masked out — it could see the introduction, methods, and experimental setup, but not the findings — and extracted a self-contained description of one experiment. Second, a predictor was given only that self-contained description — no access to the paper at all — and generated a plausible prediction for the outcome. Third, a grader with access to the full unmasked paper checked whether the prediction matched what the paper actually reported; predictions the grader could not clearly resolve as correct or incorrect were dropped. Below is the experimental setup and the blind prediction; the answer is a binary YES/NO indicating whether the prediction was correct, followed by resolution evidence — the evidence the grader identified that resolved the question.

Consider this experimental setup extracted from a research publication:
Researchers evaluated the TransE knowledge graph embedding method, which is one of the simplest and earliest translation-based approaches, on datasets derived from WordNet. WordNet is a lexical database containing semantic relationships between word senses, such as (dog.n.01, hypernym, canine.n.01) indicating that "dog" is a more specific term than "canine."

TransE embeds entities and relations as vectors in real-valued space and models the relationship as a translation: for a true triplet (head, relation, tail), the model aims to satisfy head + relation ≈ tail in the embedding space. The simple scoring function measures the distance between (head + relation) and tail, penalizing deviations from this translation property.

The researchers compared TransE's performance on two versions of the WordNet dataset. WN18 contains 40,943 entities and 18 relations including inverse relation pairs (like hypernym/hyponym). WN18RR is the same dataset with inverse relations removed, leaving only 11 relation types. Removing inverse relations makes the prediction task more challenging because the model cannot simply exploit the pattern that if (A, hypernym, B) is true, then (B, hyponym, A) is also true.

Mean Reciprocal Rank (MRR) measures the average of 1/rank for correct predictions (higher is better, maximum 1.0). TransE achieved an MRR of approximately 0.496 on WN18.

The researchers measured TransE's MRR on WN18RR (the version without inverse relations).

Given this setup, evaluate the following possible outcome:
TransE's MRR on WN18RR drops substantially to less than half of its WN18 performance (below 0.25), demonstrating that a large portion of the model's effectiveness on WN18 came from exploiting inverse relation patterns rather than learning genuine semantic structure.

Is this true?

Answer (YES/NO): YES